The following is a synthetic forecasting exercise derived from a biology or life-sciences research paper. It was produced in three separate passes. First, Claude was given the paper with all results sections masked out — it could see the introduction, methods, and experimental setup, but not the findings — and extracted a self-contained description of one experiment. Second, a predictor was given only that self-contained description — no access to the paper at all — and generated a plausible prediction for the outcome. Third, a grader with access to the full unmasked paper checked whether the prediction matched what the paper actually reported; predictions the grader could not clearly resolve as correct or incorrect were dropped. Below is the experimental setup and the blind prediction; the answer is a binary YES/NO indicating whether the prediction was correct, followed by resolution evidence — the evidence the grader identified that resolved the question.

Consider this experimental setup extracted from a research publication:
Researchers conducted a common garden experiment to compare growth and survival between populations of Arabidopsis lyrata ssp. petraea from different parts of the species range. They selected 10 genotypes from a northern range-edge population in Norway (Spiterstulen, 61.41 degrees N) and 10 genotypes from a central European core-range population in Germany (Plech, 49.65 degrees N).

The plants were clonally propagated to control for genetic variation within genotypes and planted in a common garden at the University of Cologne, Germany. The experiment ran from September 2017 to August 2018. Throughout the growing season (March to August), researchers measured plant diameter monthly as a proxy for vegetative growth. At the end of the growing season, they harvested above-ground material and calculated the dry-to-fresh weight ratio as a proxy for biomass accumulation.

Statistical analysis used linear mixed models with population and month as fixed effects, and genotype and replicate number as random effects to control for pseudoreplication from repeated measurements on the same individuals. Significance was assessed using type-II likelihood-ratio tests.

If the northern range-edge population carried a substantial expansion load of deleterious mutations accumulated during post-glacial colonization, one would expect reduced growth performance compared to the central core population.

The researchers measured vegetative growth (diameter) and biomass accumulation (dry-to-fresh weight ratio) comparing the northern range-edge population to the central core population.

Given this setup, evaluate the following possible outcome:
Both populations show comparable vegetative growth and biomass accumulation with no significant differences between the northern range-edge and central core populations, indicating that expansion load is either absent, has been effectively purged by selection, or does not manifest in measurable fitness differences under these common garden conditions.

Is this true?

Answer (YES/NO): YES